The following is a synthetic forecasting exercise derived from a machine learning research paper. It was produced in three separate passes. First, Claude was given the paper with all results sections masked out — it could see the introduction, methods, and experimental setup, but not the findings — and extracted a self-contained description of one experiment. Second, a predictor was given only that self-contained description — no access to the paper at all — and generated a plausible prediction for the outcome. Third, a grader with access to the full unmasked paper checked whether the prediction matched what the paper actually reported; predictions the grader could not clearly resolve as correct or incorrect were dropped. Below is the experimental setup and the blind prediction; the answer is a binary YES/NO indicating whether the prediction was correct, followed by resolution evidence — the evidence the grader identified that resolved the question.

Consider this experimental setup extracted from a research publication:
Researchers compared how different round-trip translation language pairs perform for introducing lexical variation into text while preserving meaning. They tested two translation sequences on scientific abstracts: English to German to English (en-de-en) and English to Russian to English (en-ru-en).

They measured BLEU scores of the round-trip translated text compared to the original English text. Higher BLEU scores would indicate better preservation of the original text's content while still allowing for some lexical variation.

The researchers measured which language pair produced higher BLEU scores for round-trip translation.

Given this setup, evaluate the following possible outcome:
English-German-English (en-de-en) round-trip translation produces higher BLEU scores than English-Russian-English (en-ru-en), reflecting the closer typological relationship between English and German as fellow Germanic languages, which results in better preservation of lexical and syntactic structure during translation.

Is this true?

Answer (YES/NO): YES